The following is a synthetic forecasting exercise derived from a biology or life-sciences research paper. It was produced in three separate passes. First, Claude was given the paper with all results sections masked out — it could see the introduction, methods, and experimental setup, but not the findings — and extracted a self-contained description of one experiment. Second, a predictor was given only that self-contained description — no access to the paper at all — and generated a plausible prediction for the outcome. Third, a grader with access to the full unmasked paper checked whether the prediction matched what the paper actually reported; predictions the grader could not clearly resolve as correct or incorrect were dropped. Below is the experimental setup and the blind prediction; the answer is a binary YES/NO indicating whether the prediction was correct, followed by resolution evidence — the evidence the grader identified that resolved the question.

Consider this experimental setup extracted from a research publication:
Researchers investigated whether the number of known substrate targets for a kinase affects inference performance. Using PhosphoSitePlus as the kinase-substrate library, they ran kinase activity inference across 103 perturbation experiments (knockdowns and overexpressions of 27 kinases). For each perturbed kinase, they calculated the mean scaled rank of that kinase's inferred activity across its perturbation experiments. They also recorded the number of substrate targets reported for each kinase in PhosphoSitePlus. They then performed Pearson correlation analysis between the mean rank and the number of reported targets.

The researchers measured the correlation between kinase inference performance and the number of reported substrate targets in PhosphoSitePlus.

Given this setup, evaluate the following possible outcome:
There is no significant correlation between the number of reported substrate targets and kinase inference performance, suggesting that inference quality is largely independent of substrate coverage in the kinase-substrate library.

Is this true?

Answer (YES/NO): YES